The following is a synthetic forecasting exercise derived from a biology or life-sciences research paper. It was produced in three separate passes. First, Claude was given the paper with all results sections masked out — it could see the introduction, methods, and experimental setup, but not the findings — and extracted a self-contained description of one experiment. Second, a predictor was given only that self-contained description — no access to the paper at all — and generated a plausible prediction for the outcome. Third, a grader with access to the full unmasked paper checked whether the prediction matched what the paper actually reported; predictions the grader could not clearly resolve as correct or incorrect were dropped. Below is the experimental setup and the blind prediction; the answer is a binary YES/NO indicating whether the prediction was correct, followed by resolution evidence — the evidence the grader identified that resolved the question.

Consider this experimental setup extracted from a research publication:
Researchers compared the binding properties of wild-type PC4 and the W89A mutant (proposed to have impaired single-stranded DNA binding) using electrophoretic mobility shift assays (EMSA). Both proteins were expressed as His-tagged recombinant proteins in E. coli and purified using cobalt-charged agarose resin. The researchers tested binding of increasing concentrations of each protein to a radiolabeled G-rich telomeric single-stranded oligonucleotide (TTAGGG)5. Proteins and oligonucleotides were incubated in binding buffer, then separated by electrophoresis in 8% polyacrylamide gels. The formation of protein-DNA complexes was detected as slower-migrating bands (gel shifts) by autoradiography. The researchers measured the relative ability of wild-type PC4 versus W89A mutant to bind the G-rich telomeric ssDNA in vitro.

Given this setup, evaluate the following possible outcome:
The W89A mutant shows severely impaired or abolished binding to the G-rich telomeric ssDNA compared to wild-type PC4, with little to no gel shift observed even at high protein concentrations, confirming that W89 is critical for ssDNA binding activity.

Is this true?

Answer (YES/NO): NO